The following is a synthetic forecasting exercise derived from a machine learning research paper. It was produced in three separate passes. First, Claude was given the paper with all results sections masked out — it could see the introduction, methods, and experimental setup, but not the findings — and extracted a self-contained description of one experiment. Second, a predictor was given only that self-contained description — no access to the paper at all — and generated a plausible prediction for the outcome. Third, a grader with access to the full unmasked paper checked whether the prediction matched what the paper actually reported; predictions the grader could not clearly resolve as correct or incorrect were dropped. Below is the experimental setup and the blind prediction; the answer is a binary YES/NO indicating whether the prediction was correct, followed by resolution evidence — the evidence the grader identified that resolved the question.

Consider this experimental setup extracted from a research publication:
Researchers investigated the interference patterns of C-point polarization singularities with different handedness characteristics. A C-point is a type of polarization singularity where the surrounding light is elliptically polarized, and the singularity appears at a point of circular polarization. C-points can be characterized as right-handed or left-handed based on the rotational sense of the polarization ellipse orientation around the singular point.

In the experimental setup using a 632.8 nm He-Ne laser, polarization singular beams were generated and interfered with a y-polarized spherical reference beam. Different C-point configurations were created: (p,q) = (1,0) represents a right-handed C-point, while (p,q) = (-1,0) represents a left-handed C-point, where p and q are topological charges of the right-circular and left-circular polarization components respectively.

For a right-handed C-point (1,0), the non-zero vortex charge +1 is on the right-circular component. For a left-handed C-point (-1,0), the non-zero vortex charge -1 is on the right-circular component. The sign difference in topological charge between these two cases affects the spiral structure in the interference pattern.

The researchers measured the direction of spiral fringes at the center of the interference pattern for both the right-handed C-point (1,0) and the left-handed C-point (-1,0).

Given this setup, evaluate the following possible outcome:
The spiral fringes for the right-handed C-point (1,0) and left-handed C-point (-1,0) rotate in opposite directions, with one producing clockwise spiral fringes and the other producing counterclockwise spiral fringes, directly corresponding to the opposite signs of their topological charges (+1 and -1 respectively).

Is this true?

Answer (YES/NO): NO